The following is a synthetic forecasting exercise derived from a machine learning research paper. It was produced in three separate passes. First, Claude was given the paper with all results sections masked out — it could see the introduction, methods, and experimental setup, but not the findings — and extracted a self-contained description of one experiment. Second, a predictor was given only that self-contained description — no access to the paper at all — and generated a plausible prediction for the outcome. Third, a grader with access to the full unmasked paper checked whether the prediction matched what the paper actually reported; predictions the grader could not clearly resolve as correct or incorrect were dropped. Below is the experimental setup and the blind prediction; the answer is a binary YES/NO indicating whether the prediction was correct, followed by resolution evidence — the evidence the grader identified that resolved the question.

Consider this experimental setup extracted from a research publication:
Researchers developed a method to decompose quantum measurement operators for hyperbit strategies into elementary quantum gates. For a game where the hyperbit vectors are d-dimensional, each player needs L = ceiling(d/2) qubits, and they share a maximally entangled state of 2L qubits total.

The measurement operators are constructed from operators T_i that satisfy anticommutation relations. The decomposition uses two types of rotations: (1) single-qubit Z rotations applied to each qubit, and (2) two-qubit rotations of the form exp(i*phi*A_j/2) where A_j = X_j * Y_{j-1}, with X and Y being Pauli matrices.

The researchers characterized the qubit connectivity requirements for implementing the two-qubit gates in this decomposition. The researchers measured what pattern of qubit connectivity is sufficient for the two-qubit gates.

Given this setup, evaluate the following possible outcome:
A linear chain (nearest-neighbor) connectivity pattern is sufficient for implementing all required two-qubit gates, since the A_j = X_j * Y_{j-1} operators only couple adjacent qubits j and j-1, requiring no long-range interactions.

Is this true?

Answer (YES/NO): YES